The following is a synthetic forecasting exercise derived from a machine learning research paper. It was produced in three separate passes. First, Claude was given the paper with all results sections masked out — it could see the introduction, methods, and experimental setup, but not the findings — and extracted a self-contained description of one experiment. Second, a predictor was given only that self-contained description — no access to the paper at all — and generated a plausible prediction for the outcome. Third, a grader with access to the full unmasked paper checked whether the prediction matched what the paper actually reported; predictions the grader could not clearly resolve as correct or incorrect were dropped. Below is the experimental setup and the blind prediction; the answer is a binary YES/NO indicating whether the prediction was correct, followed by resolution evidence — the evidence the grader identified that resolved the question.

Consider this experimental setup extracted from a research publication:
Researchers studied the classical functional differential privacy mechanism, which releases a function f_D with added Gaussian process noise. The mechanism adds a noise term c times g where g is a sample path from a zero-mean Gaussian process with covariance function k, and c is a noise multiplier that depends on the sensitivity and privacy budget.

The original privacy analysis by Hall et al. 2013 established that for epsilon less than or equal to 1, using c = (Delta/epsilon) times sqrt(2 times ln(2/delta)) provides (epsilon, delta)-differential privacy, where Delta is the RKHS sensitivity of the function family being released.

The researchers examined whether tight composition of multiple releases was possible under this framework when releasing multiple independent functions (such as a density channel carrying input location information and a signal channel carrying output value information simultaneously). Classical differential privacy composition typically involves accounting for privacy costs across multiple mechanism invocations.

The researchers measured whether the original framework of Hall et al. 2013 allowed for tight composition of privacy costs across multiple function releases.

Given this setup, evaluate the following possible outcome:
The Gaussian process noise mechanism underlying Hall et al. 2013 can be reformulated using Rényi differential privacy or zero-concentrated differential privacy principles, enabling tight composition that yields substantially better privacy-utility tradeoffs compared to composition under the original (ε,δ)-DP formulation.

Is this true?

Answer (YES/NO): NO